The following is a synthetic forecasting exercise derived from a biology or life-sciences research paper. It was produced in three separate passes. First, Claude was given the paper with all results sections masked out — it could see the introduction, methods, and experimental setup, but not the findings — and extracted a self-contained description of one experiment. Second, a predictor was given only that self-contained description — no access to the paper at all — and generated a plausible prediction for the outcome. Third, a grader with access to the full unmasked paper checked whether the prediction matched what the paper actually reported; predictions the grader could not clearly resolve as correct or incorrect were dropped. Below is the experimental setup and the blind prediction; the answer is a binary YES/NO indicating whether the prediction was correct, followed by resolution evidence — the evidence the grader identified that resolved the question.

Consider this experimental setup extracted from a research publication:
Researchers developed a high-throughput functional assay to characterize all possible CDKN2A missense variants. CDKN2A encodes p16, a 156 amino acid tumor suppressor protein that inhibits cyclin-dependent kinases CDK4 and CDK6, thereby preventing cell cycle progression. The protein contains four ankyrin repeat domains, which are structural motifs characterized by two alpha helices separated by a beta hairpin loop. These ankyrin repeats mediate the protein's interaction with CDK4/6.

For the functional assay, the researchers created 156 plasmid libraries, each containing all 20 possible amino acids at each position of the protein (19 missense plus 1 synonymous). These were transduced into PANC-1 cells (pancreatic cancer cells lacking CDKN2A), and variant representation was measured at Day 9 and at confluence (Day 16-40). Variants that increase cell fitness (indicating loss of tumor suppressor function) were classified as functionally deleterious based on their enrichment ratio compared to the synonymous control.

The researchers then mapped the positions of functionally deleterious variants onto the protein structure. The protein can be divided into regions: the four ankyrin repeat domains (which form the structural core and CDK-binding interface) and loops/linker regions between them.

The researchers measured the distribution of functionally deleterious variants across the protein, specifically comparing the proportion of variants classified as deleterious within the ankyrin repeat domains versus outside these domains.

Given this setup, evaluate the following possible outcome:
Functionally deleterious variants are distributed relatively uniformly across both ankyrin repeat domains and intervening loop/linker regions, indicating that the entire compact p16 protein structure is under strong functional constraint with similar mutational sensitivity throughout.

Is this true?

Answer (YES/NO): NO